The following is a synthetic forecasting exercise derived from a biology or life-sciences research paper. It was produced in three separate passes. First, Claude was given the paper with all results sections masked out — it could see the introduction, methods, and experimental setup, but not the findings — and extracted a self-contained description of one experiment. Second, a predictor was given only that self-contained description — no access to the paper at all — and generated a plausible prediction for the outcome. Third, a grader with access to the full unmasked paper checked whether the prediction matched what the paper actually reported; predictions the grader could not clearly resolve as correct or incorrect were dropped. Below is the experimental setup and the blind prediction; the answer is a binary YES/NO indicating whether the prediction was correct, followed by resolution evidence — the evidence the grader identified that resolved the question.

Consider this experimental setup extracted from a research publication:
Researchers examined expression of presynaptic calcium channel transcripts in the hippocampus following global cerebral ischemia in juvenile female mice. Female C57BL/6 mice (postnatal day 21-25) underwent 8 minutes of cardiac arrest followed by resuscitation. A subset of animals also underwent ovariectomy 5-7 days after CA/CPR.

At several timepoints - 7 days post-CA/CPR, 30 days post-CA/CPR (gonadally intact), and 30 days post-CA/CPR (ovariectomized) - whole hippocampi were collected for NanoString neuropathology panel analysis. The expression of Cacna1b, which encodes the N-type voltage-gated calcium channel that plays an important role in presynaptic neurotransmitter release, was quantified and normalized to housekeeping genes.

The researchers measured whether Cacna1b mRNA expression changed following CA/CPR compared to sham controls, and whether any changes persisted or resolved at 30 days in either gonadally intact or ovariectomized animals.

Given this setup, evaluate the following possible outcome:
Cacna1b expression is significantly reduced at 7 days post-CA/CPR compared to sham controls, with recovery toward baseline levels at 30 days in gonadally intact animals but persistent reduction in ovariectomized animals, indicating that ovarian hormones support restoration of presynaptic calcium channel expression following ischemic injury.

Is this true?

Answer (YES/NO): NO